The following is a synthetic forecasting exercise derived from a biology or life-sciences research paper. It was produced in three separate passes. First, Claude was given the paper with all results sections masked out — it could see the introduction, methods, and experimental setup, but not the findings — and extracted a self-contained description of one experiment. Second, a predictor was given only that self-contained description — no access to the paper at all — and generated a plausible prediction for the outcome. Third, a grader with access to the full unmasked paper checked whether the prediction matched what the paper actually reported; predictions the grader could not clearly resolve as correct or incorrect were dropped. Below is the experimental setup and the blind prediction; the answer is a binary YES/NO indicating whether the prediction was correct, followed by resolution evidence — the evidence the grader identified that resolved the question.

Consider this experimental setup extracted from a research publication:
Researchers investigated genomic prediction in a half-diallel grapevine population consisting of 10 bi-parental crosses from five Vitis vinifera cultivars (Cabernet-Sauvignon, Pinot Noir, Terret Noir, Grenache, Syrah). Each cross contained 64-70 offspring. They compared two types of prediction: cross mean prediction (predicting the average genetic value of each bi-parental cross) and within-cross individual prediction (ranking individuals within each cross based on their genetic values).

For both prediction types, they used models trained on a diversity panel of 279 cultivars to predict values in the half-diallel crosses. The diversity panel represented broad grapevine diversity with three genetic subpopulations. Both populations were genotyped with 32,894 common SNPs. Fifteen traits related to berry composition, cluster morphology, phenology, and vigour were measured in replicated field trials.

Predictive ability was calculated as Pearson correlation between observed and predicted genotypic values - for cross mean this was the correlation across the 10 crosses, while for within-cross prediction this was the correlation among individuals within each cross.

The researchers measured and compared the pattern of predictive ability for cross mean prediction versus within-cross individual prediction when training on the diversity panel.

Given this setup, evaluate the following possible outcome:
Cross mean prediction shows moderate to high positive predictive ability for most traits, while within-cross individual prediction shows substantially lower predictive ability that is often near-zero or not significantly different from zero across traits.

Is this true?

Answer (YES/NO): NO